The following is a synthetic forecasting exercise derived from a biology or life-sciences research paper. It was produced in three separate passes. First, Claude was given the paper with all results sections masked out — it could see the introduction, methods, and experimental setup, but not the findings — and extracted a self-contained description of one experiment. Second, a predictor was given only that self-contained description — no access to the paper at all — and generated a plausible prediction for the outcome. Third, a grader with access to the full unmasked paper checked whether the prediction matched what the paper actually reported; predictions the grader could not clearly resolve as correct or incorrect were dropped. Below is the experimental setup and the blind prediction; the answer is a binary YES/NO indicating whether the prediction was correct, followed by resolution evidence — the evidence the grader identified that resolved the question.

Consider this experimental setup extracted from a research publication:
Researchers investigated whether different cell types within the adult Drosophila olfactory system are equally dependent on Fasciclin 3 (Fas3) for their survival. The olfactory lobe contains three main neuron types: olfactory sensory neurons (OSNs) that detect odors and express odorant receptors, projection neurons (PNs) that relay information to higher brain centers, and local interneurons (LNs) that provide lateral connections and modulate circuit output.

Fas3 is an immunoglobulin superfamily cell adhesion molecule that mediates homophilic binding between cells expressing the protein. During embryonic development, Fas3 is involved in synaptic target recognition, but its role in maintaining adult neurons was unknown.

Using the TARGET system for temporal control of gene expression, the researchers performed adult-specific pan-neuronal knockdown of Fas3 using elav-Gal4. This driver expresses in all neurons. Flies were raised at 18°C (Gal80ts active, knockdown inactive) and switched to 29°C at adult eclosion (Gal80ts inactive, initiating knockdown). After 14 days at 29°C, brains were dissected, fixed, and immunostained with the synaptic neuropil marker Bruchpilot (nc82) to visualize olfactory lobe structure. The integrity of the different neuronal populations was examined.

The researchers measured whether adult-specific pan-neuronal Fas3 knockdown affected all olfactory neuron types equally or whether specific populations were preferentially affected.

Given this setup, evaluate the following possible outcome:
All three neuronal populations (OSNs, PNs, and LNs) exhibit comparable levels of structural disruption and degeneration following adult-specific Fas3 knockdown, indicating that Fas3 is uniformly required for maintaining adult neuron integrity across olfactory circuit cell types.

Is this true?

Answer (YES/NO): NO